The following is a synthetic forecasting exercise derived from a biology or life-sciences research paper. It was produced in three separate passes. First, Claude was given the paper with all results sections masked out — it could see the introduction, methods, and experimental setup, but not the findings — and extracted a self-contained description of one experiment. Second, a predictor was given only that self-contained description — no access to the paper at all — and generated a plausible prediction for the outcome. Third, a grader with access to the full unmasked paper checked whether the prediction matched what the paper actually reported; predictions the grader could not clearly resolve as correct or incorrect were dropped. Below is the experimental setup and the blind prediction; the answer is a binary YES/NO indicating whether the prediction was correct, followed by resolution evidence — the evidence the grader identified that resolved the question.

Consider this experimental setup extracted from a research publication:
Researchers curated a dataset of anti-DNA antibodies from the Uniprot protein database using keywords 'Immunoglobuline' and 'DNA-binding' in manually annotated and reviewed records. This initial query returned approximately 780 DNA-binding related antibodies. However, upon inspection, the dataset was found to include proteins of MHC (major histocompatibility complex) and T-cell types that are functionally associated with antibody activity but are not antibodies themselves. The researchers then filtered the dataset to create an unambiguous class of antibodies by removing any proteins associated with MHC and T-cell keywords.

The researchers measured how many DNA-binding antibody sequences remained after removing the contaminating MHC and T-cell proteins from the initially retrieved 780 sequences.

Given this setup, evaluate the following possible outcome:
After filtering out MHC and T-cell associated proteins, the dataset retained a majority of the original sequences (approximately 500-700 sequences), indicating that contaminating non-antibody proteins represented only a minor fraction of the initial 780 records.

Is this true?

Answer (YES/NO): NO